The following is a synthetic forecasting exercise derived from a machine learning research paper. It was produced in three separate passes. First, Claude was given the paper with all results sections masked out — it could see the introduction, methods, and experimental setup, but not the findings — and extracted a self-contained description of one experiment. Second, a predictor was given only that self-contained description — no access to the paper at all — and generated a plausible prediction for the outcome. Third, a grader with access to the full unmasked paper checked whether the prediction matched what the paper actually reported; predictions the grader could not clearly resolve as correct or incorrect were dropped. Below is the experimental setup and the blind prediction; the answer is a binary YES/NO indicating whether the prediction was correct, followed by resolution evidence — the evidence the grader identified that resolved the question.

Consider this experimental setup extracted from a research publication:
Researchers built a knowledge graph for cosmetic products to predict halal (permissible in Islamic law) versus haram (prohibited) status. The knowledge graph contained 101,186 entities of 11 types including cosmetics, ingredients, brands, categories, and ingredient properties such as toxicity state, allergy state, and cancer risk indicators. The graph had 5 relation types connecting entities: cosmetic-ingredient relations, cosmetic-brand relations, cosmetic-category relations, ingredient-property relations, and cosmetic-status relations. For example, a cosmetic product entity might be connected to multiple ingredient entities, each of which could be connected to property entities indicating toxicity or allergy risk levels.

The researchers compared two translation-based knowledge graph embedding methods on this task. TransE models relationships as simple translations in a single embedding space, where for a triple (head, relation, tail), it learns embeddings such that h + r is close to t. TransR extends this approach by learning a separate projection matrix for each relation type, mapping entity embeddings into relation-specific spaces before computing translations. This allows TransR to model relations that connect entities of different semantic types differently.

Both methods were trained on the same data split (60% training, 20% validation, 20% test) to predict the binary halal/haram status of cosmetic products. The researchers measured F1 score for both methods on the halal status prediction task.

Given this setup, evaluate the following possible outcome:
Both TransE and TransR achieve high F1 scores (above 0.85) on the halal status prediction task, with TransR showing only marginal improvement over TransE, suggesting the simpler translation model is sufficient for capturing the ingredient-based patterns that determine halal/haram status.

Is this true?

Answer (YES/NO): NO